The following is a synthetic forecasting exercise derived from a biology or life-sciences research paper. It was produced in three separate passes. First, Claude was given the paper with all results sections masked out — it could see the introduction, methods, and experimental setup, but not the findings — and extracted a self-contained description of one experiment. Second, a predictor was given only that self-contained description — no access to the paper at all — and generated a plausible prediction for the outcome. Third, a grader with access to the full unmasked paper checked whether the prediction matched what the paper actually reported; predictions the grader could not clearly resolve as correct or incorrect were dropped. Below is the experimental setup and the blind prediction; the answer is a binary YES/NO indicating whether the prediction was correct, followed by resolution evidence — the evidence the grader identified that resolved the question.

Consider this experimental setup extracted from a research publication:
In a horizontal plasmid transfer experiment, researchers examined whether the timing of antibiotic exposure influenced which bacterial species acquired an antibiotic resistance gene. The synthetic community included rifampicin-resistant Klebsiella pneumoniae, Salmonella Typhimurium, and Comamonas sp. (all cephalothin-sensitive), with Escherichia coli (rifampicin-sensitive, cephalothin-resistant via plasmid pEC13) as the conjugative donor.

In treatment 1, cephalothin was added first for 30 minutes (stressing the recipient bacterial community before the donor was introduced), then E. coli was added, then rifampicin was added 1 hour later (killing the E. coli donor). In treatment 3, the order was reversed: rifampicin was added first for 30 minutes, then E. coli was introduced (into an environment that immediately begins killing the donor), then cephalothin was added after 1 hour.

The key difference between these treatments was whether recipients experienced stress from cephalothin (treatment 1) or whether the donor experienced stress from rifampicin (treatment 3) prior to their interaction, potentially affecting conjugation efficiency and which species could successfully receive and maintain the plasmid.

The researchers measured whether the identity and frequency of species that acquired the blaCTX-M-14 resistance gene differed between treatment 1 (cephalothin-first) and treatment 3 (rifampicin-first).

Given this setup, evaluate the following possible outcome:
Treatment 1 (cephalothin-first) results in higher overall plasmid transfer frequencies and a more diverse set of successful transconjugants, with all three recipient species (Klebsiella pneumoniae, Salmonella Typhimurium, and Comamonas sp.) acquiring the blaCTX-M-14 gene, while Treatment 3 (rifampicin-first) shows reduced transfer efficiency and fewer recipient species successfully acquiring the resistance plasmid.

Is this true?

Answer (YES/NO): NO